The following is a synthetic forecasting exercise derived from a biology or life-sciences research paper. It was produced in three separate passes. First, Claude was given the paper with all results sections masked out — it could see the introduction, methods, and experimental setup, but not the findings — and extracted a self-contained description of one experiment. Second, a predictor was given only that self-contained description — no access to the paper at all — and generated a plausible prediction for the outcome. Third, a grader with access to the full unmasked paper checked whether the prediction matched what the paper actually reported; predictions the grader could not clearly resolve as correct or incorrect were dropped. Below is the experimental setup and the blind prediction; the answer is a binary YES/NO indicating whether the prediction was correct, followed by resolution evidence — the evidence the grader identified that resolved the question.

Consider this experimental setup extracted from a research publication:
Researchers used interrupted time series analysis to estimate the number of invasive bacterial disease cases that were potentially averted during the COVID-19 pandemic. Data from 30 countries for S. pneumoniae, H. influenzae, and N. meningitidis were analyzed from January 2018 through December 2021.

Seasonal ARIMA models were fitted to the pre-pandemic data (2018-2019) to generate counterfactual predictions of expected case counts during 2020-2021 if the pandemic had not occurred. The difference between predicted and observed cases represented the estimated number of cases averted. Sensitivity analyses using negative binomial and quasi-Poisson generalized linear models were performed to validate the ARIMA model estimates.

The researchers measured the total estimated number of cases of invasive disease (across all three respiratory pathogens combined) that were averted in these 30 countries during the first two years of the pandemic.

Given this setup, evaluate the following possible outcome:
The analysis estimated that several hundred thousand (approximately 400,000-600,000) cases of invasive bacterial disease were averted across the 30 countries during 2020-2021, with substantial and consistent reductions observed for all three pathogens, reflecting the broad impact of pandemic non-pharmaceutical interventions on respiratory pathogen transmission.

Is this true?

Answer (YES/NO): NO